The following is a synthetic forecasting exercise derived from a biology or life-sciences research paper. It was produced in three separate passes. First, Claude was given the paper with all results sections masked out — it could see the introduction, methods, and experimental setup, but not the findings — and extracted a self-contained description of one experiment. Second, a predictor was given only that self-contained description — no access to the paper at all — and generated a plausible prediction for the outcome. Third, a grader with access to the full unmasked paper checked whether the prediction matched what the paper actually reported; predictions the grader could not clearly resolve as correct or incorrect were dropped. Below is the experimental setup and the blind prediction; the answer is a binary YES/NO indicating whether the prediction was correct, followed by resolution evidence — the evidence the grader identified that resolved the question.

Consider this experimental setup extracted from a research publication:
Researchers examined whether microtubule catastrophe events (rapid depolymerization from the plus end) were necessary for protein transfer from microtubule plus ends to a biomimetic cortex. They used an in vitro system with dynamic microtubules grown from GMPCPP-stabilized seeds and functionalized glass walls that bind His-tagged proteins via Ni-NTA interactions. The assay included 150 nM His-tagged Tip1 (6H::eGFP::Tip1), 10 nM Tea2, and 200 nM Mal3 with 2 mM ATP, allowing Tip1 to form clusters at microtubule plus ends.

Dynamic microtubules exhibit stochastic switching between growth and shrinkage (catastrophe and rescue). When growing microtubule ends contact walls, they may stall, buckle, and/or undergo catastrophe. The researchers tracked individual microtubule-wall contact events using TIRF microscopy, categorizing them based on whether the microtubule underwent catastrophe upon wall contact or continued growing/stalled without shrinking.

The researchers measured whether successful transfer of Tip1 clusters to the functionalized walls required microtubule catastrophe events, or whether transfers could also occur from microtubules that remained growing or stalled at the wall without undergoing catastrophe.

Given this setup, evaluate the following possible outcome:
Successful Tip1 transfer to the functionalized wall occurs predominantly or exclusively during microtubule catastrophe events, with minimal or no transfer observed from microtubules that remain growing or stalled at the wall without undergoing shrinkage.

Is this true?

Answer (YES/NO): NO